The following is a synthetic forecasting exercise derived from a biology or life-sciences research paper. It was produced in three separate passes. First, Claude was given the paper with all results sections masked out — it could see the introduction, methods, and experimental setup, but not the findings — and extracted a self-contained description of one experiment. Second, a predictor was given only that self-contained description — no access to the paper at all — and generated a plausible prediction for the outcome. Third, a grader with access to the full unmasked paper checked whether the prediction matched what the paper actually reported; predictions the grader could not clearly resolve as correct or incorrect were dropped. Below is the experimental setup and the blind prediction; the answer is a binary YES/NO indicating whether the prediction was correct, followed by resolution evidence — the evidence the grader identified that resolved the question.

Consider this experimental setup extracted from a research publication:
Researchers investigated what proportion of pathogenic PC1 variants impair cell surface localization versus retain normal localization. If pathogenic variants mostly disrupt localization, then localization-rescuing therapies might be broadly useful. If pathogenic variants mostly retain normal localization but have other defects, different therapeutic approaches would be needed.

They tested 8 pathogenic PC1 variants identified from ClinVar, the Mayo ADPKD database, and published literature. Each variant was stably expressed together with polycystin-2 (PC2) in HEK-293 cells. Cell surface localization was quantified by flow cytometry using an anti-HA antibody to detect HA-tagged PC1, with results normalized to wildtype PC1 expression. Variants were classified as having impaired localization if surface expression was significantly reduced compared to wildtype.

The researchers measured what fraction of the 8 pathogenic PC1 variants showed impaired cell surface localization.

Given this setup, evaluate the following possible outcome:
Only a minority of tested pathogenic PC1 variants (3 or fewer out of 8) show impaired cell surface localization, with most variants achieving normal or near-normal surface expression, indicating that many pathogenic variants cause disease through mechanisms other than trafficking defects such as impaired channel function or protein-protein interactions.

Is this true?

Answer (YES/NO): NO